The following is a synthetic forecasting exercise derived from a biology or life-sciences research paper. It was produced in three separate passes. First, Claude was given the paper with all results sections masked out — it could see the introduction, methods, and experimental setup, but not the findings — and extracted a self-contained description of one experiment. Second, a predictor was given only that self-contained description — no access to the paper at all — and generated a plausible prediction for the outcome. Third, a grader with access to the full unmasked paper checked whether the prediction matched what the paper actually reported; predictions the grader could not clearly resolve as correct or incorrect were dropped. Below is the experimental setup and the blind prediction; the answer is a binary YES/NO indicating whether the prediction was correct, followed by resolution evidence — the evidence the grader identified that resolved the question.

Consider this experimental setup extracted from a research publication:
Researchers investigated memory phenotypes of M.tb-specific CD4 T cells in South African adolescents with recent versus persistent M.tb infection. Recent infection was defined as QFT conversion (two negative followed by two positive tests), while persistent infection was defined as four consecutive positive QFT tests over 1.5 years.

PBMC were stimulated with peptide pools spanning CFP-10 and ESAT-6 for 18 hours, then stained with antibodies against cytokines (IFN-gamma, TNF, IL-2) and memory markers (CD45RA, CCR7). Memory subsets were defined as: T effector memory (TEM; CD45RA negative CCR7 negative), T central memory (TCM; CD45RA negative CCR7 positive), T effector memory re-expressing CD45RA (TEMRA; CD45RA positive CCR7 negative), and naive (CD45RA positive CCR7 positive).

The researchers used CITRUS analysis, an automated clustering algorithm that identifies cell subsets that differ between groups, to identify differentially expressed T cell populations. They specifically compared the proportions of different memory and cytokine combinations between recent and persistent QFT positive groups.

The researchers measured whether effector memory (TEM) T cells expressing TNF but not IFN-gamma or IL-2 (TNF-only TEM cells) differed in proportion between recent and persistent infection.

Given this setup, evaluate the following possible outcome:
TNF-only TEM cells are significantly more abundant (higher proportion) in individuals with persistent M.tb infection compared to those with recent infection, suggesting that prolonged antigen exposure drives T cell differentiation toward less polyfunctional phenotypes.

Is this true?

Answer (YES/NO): NO